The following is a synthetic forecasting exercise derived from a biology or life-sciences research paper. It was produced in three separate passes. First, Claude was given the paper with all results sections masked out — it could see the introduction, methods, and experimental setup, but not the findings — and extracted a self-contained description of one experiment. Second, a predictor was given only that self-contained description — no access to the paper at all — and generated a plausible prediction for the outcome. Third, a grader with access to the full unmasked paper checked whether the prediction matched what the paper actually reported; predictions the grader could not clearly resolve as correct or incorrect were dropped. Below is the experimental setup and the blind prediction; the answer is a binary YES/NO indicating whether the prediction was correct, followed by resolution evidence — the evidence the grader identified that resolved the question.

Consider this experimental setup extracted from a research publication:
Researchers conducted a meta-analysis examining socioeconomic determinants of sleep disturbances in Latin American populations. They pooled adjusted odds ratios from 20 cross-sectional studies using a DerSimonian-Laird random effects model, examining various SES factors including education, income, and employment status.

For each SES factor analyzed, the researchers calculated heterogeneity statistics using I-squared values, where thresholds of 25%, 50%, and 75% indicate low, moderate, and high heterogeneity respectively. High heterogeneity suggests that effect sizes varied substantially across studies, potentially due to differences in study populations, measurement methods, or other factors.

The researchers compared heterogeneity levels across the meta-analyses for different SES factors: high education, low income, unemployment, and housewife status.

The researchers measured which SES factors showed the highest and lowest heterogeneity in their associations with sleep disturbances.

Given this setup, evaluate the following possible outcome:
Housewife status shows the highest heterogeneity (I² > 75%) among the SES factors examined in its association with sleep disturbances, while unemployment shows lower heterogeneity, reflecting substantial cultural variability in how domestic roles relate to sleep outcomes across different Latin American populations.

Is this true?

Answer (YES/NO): NO